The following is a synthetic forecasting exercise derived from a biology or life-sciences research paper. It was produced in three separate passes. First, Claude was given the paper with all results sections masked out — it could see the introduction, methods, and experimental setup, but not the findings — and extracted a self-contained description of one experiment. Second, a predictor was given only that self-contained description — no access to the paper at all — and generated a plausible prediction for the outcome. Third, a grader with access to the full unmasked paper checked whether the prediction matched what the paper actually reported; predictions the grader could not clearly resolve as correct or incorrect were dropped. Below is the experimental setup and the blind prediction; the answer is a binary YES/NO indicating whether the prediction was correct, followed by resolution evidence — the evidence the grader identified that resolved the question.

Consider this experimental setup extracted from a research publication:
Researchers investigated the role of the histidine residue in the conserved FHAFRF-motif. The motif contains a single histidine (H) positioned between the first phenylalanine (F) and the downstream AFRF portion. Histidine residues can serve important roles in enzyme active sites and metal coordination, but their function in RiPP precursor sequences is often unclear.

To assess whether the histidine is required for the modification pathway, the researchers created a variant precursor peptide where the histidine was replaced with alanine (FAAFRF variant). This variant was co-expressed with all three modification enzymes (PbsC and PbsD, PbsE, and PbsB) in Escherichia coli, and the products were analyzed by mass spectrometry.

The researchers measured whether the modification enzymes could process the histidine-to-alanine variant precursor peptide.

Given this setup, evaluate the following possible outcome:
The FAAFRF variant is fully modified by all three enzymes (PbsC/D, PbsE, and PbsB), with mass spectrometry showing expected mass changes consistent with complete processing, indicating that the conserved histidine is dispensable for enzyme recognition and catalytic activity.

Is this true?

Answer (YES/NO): NO